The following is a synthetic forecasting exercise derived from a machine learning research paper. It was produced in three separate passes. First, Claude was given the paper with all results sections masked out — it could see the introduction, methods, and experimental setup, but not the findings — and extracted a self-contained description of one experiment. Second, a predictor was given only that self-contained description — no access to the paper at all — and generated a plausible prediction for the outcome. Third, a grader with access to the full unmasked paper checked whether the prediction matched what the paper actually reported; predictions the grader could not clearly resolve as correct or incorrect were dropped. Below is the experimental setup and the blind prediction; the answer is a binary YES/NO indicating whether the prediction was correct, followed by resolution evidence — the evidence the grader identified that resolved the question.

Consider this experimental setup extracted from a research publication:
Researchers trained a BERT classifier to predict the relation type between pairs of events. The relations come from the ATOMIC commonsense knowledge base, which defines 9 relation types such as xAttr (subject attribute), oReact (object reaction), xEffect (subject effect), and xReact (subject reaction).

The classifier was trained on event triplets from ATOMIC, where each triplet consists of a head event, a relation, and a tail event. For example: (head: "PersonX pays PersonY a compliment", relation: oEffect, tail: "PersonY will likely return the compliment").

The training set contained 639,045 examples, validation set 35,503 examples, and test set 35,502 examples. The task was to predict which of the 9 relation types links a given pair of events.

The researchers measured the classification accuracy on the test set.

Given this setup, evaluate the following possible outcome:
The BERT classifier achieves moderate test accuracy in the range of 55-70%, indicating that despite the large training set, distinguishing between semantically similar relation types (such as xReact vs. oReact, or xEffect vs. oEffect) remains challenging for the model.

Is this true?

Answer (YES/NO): NO